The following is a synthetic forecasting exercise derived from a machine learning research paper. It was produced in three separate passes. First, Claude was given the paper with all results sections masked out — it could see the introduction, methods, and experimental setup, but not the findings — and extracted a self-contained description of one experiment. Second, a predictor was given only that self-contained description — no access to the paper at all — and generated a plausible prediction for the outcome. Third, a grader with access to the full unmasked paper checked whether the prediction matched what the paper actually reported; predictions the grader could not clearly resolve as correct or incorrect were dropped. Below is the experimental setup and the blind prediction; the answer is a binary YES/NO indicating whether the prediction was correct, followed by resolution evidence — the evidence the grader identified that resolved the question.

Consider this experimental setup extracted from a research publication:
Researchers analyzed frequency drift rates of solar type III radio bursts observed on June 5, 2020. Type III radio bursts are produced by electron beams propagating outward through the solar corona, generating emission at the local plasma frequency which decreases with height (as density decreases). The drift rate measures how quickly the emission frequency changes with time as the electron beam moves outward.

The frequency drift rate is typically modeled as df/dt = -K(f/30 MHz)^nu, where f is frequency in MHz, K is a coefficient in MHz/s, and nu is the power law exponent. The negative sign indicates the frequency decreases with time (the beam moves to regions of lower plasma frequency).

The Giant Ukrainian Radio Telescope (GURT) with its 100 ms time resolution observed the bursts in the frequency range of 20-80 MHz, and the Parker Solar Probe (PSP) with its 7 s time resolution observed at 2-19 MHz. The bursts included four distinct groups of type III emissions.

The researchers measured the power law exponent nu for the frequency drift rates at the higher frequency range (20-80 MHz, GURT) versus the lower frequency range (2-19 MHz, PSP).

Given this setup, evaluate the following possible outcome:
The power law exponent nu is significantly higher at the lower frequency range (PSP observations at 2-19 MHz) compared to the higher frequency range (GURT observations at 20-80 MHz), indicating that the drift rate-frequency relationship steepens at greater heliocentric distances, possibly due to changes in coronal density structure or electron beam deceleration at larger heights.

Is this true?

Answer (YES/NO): NO